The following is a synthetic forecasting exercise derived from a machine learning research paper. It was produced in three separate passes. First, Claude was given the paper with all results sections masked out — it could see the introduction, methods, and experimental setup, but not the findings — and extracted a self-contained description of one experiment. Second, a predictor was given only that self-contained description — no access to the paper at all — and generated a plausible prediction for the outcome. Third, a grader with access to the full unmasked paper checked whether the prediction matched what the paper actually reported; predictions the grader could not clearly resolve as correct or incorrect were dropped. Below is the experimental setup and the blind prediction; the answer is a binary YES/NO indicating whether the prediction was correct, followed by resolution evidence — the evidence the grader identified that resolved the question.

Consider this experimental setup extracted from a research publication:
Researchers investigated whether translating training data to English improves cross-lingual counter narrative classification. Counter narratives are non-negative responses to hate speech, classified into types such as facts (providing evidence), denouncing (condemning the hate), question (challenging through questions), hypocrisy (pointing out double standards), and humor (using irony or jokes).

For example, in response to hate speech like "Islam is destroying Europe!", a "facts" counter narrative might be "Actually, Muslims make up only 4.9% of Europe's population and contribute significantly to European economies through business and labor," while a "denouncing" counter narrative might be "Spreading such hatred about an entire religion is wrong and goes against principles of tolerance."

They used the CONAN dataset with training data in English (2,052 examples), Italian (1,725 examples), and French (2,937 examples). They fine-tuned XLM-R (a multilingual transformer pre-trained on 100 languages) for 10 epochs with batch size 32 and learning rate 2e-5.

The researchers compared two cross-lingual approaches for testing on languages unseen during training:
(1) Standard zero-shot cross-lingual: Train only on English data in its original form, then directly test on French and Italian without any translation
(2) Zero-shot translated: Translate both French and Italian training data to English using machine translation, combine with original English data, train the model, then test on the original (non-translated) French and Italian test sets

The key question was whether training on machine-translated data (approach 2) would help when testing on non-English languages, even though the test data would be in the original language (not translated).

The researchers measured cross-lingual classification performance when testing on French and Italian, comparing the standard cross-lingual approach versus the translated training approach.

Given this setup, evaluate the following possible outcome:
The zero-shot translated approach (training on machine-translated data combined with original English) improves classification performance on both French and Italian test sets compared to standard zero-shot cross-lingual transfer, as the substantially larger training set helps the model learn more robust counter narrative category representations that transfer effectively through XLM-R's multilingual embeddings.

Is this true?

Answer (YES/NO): YES